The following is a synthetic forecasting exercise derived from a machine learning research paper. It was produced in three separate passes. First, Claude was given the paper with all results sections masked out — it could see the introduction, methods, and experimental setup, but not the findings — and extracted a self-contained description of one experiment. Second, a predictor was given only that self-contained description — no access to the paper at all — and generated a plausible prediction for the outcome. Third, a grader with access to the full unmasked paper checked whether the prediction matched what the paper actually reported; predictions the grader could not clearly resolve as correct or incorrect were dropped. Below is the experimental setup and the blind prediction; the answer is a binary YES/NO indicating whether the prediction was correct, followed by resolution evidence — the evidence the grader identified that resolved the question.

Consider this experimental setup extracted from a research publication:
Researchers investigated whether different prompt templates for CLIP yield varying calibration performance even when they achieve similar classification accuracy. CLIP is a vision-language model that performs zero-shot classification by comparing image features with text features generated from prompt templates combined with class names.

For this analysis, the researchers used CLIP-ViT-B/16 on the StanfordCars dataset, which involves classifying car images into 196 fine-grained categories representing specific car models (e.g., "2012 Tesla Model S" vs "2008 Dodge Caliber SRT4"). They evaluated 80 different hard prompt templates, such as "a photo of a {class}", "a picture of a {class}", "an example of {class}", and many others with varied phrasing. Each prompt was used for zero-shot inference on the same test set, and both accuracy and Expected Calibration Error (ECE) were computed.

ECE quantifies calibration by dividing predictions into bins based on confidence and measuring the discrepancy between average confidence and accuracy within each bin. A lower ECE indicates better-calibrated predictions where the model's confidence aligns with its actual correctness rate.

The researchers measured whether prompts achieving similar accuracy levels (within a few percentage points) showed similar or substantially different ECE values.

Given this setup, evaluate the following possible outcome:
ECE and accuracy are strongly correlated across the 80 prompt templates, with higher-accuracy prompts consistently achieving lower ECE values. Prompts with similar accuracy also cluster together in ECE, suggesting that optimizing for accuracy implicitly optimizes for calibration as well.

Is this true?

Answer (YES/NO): NO